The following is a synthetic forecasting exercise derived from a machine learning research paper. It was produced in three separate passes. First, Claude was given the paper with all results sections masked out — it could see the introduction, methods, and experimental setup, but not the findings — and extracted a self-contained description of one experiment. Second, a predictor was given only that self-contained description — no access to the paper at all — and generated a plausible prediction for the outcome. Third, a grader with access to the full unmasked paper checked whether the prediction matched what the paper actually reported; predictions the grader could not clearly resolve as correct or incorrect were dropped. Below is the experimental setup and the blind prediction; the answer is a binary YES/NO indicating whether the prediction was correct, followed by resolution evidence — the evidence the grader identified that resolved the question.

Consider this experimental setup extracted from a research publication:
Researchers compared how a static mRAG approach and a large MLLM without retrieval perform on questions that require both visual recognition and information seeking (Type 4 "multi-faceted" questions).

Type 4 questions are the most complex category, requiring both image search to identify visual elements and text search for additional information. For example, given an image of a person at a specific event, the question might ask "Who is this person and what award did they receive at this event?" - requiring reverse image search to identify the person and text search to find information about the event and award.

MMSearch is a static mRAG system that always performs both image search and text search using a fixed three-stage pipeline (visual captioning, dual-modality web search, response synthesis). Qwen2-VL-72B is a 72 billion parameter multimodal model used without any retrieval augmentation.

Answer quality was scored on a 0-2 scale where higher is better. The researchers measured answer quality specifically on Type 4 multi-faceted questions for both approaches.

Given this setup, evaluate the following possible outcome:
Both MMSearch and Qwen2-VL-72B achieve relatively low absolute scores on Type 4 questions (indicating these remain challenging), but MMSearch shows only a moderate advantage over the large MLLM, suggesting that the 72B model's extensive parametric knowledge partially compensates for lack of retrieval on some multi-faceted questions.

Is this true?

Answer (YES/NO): NO